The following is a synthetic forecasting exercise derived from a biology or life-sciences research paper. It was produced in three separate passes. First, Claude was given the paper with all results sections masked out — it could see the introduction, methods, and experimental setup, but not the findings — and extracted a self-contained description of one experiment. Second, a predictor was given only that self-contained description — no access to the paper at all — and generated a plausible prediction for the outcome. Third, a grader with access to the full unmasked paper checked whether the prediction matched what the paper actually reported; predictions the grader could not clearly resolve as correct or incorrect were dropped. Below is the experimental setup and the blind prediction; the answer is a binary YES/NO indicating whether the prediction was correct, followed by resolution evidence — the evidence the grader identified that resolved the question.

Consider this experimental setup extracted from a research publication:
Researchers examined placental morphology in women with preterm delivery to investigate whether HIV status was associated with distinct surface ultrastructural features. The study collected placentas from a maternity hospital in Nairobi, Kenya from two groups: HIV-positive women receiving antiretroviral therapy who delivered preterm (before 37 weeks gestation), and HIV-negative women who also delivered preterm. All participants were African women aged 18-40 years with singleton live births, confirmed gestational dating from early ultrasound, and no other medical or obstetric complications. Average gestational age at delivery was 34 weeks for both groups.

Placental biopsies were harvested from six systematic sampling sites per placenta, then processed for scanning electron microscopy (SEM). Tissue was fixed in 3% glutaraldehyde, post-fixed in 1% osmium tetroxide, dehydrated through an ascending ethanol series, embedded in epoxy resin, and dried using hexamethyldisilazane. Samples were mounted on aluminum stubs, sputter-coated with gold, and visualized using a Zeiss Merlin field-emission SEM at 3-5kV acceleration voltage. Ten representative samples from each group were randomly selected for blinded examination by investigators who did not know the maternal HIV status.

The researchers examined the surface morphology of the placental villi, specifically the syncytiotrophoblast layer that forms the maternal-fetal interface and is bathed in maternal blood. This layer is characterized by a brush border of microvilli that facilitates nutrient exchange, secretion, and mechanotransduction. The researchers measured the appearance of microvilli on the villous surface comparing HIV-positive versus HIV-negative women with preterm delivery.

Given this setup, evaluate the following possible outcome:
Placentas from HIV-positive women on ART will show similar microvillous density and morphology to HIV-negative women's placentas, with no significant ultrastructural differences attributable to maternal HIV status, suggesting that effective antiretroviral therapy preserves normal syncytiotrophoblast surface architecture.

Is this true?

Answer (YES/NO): NO